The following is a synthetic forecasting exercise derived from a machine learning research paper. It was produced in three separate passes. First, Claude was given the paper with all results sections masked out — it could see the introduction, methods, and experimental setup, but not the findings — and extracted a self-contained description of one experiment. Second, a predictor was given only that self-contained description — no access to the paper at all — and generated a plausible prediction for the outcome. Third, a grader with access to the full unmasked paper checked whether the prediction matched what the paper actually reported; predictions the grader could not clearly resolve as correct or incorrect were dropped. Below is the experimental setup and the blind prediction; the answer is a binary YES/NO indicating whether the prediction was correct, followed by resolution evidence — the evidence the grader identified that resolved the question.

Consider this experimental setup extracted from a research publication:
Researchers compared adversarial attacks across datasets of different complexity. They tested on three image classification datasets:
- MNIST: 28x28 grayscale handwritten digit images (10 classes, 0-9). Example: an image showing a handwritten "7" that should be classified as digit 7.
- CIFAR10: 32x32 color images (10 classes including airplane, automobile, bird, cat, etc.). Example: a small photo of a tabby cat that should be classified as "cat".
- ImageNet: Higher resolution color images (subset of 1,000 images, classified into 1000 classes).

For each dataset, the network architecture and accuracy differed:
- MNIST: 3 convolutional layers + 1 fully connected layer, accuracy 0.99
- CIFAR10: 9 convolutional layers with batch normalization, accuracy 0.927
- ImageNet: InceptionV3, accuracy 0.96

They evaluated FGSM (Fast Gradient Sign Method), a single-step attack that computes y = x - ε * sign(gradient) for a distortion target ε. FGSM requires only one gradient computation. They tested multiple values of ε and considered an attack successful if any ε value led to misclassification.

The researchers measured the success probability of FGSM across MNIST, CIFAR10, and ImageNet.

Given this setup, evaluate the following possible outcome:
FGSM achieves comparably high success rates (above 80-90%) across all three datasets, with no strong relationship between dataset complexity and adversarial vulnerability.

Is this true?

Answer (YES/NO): NO